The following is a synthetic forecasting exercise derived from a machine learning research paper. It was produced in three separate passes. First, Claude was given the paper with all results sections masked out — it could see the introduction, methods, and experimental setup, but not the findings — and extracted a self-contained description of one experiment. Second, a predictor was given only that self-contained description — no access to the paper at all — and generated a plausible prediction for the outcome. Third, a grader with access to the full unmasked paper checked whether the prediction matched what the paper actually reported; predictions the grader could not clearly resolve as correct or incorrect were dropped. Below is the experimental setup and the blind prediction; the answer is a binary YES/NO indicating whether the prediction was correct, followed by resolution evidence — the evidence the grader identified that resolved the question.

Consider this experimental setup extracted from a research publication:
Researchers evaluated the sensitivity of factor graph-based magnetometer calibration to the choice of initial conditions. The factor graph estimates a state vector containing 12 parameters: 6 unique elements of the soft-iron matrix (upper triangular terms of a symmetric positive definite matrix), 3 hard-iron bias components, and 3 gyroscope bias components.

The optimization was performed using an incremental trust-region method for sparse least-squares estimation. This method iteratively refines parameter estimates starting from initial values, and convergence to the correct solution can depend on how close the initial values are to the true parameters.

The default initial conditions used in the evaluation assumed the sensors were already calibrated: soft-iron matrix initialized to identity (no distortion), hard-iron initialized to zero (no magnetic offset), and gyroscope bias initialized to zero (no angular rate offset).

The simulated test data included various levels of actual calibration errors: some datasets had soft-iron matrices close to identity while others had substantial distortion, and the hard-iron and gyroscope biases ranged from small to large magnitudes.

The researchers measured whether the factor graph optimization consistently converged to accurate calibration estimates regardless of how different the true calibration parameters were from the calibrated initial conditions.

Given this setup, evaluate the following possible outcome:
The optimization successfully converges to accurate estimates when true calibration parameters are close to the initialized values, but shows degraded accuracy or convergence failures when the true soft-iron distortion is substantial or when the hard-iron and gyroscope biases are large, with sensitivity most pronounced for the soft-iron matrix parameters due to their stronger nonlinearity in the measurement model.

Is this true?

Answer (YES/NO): NO